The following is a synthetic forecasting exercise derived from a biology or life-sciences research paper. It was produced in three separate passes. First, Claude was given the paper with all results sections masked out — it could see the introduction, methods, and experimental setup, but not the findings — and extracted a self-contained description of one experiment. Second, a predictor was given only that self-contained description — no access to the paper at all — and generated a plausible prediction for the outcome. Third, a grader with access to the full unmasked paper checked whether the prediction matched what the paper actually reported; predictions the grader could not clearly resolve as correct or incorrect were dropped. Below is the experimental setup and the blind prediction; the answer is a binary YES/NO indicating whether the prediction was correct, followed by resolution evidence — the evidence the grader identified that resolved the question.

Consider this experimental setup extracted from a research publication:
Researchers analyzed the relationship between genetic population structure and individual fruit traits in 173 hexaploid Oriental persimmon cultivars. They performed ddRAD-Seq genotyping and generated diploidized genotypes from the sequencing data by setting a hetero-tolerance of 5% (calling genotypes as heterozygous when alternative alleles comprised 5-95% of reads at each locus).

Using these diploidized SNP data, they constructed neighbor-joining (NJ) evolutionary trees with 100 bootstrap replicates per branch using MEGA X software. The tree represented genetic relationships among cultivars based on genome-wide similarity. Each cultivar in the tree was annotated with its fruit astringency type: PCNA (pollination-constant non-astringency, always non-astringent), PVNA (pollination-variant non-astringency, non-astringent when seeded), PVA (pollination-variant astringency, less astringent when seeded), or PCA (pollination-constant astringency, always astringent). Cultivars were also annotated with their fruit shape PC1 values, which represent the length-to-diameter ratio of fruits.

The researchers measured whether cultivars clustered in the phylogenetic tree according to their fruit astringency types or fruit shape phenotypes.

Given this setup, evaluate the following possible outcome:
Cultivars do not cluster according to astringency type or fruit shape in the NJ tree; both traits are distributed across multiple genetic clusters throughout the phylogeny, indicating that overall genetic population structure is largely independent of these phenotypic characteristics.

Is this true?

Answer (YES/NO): NO